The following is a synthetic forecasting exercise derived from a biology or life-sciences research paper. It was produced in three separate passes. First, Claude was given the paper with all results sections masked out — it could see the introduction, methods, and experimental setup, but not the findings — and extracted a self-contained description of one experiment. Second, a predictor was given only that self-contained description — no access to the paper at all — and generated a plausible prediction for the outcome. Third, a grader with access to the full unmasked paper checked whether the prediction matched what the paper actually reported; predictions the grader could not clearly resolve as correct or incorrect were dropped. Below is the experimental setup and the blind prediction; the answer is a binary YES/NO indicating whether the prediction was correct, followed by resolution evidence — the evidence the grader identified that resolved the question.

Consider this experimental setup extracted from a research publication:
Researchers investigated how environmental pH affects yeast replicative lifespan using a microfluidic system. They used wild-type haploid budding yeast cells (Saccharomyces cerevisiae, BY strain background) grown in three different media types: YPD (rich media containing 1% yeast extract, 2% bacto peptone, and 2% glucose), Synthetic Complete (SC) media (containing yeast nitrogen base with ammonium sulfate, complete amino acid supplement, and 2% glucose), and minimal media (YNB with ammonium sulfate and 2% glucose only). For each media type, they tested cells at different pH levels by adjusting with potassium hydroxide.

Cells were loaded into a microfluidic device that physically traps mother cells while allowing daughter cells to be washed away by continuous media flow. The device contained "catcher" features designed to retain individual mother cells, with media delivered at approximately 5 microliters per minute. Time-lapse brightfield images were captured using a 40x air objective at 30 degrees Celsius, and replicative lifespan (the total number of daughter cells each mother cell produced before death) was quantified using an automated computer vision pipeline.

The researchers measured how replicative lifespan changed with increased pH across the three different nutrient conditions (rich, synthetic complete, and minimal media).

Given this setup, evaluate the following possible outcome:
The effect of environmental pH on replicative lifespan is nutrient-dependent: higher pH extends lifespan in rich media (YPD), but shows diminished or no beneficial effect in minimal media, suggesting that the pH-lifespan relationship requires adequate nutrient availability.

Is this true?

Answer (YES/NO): NO